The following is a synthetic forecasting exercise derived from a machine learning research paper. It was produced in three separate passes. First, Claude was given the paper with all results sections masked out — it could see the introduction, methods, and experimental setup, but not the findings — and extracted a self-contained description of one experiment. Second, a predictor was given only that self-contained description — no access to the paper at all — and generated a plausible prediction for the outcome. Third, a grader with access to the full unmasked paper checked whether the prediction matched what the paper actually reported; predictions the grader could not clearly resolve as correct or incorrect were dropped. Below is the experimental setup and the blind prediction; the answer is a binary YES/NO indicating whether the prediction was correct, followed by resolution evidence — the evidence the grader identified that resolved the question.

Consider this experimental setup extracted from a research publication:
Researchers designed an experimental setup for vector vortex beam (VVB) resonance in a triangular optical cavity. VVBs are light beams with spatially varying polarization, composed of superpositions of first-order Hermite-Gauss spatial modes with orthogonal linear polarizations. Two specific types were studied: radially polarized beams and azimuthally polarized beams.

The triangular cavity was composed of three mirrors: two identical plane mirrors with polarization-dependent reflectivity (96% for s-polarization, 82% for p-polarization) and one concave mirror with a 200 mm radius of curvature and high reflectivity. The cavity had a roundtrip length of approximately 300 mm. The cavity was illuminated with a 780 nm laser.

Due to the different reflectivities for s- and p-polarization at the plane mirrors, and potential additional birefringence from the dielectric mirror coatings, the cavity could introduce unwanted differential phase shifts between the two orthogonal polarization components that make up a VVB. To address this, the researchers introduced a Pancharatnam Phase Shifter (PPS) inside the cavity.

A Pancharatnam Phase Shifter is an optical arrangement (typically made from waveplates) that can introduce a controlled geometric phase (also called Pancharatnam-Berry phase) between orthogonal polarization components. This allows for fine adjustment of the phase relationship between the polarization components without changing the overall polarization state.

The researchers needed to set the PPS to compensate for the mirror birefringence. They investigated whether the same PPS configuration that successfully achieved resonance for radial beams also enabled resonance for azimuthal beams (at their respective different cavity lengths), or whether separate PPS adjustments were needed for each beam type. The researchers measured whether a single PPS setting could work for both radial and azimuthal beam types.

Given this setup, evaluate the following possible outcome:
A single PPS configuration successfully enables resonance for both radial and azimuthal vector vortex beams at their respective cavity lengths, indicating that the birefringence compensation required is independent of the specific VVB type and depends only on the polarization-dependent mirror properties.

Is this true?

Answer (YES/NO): YES